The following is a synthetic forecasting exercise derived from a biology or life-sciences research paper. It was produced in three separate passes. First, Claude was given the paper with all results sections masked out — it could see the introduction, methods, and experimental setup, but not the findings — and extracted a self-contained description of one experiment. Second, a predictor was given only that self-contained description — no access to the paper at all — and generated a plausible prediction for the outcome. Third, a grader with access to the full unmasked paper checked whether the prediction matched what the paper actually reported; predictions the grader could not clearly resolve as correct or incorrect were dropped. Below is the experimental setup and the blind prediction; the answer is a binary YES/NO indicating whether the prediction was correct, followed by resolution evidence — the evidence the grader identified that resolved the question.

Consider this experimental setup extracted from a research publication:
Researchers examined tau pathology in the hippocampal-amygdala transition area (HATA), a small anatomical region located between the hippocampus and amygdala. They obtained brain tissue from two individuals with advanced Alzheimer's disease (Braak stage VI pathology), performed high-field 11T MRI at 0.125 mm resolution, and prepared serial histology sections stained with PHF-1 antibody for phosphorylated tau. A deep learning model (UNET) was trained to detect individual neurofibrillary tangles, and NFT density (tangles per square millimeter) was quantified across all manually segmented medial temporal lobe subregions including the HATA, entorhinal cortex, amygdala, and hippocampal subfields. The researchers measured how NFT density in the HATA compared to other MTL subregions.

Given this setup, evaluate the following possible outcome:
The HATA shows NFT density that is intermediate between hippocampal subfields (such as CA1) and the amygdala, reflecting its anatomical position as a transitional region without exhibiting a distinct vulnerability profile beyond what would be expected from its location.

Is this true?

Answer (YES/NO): NO